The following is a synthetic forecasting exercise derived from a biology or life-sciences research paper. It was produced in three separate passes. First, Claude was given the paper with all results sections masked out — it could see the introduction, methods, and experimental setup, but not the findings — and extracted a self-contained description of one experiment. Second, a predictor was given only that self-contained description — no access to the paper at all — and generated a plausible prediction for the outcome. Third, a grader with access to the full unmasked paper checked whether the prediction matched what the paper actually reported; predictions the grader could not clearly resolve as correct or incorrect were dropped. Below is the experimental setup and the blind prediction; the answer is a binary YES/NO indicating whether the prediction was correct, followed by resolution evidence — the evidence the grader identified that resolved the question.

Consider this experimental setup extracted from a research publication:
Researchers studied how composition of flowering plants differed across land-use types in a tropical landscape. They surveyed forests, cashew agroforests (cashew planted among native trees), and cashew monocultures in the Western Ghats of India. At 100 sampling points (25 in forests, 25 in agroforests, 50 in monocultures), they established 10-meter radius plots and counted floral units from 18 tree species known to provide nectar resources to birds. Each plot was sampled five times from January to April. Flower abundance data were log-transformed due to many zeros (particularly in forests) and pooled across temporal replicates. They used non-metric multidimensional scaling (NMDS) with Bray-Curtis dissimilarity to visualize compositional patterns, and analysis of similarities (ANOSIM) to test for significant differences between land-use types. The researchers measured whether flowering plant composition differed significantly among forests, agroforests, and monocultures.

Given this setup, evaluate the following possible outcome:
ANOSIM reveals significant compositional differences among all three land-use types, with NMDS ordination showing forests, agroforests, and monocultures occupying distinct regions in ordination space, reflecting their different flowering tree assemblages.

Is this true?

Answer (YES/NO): YES